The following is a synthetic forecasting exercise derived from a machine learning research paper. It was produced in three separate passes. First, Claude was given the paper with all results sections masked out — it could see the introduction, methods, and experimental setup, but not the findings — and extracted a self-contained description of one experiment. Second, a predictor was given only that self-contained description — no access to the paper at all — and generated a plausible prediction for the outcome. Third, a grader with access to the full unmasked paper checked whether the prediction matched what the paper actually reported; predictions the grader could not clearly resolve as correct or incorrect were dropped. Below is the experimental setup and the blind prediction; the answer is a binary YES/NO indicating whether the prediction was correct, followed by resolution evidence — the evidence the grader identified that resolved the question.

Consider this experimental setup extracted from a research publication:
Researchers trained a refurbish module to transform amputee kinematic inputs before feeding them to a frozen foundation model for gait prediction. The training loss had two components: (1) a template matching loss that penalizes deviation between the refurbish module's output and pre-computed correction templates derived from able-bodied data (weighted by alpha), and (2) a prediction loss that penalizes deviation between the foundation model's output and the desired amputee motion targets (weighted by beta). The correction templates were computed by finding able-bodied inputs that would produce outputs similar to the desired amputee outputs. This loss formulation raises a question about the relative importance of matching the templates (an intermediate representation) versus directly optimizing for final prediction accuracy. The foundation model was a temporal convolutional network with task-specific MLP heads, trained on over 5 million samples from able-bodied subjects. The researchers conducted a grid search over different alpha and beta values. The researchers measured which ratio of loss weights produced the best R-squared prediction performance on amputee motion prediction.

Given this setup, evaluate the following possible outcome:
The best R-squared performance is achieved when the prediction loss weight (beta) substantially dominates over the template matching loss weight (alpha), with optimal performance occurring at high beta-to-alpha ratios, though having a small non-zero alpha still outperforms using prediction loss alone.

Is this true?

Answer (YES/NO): YES